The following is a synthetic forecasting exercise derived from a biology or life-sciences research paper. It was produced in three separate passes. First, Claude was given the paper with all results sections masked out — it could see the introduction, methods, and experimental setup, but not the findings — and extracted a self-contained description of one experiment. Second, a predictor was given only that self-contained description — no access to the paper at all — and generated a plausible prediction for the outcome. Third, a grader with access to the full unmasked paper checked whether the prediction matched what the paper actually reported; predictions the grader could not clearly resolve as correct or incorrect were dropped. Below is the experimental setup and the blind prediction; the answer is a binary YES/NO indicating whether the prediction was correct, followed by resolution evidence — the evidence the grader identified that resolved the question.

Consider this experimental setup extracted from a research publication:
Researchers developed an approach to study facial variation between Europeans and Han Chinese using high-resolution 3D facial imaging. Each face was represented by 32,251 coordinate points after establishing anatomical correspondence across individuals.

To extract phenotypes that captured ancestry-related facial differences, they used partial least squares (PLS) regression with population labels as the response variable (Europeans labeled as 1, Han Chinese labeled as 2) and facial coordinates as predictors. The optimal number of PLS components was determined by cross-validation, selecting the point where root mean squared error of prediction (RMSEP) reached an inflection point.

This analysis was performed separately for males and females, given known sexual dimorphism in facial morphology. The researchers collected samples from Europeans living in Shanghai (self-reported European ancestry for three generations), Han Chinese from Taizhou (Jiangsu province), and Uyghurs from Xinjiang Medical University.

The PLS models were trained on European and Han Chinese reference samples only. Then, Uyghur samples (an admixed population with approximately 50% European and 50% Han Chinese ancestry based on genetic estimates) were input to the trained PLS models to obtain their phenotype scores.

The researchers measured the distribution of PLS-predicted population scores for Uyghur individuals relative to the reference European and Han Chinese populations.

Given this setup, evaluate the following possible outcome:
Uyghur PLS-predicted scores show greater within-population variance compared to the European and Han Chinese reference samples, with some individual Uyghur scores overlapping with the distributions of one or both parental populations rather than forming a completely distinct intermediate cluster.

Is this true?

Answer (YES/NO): YES